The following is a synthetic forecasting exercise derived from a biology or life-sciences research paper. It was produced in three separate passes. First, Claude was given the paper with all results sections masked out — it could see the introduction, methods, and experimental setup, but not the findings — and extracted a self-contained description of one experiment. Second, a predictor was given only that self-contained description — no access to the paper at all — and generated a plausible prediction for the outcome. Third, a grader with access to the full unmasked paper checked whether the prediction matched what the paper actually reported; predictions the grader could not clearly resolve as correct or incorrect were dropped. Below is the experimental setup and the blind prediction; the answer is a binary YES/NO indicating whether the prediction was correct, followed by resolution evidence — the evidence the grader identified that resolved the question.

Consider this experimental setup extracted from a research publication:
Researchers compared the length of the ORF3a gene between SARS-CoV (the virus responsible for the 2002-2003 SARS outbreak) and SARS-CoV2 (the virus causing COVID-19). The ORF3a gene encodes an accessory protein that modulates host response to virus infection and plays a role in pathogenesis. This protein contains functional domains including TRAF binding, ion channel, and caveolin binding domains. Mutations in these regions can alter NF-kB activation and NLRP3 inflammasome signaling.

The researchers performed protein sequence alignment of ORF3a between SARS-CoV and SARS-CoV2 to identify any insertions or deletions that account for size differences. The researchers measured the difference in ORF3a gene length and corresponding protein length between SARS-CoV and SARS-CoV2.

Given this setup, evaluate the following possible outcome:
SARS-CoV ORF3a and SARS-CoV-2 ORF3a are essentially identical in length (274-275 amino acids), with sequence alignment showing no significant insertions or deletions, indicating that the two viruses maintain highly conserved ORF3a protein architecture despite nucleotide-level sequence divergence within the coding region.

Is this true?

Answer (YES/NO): NO